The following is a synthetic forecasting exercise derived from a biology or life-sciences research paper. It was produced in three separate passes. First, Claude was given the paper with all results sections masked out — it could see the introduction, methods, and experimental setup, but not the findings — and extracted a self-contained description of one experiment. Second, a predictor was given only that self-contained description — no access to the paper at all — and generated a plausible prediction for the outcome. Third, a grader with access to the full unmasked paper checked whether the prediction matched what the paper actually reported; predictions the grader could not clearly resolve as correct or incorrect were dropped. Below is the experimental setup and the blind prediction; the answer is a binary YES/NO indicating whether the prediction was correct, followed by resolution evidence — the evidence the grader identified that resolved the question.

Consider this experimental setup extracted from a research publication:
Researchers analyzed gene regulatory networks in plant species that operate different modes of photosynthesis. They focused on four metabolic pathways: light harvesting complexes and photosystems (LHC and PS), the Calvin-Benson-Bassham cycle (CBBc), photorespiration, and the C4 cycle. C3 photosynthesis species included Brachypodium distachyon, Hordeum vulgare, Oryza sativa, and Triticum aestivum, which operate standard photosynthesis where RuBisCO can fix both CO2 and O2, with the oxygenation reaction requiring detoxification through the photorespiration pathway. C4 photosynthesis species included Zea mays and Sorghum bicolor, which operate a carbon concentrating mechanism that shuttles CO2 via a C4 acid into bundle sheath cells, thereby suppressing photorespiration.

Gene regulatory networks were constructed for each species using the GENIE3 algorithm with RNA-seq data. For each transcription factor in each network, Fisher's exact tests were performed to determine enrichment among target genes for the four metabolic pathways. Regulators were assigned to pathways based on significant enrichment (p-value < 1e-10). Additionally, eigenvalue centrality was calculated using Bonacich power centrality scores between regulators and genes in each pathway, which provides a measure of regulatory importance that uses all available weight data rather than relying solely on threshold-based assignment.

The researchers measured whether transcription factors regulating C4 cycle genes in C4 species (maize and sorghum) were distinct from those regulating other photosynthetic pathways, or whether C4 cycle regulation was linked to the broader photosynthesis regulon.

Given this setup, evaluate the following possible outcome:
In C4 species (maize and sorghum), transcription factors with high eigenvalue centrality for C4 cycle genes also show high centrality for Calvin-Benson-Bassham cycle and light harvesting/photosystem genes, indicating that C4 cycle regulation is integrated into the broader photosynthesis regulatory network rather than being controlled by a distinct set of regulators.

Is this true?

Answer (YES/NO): YES